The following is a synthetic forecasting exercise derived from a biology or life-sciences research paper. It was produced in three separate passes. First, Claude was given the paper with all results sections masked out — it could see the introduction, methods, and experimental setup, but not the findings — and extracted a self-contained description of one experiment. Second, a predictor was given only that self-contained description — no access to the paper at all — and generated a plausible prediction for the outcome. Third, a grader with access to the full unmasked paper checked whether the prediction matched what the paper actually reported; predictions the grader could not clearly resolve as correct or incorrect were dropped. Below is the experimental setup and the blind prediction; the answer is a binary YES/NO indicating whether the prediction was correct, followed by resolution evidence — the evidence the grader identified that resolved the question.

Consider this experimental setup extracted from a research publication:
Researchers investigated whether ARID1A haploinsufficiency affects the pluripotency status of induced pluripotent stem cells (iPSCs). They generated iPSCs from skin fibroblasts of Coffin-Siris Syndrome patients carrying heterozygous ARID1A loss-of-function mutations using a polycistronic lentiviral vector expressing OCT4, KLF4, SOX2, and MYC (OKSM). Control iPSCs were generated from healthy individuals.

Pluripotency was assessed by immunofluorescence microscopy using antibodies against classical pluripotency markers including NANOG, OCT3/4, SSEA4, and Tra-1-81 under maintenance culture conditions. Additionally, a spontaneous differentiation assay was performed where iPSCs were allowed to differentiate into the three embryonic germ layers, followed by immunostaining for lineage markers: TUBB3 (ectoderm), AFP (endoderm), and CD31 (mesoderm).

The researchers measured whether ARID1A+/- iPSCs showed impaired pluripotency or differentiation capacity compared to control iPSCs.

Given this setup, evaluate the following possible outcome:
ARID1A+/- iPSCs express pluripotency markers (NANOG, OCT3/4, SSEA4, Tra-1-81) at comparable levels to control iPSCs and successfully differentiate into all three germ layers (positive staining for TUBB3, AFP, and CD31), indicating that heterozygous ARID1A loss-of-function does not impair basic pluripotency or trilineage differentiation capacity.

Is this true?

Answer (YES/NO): YES